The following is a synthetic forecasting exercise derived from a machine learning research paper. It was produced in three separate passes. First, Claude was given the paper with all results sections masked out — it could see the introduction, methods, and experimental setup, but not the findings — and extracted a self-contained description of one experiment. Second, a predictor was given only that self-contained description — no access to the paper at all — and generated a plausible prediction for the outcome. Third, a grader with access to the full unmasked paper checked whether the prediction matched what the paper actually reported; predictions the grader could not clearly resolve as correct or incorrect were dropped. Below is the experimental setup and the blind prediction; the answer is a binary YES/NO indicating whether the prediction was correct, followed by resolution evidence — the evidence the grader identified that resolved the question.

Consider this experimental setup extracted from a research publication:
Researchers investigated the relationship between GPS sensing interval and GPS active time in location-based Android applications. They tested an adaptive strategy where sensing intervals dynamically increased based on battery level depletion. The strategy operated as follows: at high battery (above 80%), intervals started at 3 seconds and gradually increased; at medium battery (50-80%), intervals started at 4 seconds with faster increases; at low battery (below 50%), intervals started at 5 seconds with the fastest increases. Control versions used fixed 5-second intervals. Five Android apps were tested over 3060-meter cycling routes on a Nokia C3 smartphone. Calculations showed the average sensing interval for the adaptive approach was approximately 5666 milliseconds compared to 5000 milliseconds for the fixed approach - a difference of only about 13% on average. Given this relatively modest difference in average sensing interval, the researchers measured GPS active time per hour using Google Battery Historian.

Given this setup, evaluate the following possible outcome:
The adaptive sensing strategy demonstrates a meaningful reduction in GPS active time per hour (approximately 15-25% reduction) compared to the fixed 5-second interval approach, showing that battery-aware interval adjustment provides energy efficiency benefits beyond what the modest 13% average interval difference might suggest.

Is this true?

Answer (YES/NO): NO